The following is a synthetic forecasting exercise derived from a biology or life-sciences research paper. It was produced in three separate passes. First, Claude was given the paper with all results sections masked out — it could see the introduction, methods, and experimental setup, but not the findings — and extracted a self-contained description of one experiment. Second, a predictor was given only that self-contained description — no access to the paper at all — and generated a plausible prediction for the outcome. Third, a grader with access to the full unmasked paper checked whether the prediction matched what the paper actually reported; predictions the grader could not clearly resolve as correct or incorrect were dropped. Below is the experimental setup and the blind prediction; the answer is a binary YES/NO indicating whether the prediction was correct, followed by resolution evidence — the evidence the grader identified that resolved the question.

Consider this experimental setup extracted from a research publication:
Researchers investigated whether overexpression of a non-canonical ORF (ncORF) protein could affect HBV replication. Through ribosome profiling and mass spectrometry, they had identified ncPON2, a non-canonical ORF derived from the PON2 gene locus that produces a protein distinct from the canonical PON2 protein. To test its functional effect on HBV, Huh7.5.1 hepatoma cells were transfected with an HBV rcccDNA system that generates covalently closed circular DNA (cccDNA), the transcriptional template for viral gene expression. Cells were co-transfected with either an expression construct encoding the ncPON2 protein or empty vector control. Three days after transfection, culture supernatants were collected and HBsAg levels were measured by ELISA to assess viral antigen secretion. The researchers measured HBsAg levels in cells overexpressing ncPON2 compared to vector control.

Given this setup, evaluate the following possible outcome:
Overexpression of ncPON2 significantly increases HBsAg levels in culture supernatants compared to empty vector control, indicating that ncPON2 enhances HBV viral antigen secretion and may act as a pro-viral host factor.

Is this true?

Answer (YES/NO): NO